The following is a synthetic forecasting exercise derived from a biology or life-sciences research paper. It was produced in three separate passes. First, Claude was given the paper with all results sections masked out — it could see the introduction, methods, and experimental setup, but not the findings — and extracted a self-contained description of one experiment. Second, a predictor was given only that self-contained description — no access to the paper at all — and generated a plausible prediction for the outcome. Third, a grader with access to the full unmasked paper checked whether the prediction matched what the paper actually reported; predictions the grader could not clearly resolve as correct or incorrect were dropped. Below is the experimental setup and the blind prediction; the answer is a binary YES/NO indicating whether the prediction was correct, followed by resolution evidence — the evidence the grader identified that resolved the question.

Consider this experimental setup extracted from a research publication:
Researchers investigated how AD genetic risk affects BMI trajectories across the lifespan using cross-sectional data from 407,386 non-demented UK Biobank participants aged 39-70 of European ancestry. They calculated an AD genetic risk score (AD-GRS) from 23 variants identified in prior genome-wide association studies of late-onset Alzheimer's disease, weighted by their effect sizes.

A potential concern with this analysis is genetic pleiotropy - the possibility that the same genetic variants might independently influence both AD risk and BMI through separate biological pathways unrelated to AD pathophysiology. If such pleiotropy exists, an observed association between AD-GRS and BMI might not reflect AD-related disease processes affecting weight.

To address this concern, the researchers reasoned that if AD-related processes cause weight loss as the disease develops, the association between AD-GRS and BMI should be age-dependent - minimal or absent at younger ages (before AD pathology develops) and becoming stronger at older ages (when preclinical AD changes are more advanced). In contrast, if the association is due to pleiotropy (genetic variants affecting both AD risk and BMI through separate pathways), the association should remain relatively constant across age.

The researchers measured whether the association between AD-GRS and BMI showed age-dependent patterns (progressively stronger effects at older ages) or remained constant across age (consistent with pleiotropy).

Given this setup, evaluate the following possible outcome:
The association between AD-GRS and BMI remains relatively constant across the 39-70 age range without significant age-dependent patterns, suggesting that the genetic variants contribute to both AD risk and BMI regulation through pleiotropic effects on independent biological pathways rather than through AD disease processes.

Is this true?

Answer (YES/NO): NO